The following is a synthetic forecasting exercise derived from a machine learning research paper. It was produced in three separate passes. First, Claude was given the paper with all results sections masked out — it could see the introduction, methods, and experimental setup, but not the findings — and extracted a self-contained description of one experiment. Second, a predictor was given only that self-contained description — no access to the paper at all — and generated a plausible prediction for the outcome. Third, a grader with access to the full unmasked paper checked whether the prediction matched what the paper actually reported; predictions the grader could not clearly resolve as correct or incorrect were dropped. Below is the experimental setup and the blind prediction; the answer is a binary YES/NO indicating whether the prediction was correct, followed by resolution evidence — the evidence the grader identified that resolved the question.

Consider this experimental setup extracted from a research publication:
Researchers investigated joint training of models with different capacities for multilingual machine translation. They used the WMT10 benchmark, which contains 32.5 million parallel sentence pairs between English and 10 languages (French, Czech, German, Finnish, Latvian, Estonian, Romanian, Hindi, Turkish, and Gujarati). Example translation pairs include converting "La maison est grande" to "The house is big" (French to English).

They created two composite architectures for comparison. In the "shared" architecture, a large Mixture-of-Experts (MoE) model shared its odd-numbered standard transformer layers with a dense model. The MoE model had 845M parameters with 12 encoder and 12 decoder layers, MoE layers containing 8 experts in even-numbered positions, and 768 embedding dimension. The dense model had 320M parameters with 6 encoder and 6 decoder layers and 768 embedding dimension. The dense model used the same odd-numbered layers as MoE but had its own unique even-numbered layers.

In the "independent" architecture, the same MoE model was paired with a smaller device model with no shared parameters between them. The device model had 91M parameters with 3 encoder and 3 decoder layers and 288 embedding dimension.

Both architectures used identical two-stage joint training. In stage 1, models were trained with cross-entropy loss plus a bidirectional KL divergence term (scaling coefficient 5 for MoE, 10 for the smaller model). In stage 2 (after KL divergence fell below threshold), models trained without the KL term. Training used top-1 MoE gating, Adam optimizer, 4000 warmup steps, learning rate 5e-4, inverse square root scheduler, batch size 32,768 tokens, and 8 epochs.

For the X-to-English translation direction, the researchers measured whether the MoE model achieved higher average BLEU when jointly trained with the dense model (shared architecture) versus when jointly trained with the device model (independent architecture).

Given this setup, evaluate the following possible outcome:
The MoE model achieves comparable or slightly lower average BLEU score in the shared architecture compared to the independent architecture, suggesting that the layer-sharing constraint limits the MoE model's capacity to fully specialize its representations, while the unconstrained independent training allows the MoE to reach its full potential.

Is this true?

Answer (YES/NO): NO